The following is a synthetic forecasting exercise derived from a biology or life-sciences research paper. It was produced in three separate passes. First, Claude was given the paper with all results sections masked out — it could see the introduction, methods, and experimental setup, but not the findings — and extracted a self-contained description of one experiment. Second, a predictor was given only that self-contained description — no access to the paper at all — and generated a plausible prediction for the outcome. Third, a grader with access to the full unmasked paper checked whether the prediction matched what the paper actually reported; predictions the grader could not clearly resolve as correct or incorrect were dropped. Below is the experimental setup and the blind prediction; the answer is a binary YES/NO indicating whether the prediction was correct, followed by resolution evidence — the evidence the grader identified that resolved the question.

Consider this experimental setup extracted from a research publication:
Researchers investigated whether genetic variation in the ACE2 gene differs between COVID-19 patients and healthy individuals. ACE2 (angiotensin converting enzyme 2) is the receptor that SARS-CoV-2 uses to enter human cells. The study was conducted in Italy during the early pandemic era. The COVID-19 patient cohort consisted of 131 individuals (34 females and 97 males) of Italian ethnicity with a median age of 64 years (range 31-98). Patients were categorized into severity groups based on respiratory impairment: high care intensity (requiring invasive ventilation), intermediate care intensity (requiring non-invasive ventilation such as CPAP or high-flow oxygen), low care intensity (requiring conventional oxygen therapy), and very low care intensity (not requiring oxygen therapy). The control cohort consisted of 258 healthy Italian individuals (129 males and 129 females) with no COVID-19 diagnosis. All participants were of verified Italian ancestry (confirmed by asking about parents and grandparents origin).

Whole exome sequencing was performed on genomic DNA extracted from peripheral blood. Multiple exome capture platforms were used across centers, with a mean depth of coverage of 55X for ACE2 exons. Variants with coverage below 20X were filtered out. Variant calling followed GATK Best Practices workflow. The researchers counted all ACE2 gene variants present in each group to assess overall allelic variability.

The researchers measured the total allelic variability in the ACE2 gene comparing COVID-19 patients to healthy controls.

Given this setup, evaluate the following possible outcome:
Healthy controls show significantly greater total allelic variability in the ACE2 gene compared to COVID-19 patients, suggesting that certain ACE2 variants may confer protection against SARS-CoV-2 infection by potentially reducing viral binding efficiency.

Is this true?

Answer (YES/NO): YES